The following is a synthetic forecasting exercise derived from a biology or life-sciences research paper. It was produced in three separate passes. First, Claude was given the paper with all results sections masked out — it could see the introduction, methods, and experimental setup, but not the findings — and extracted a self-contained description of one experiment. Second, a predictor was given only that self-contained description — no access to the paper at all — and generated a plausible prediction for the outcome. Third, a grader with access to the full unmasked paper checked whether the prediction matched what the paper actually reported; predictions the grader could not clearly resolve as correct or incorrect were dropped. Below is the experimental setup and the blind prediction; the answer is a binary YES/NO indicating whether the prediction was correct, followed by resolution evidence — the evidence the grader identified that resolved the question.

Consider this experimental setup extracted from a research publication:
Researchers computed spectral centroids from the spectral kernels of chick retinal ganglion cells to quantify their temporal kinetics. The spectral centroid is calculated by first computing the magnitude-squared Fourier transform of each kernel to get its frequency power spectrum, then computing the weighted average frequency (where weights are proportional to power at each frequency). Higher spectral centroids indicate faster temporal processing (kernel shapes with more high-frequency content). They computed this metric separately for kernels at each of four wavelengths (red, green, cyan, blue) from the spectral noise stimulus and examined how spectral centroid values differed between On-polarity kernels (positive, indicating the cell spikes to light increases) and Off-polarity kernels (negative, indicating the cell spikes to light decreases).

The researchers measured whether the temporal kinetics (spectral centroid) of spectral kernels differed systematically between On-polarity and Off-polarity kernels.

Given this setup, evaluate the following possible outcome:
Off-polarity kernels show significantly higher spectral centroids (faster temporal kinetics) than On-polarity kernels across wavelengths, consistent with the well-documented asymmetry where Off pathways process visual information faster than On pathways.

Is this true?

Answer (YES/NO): YES